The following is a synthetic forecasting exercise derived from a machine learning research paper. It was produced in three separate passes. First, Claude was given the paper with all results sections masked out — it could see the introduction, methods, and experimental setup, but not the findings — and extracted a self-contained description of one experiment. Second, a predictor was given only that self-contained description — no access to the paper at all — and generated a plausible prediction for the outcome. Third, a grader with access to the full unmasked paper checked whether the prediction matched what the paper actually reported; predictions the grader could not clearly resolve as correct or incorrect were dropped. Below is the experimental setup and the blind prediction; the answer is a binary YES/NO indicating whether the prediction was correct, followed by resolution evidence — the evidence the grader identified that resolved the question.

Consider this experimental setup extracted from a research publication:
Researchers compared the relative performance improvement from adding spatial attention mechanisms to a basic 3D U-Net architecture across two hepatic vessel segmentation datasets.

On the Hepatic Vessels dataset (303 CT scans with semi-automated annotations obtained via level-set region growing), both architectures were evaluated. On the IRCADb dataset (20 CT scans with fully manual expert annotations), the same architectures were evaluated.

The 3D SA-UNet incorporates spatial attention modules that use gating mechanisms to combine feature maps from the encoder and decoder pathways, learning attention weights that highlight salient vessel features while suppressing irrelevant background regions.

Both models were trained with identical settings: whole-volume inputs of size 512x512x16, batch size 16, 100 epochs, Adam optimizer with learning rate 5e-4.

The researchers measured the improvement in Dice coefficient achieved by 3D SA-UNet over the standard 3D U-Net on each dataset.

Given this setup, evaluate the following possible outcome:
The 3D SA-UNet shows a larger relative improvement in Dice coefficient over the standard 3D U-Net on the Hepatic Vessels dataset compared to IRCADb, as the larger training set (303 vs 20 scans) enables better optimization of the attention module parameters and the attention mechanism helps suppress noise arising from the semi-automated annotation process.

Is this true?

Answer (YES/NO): YES